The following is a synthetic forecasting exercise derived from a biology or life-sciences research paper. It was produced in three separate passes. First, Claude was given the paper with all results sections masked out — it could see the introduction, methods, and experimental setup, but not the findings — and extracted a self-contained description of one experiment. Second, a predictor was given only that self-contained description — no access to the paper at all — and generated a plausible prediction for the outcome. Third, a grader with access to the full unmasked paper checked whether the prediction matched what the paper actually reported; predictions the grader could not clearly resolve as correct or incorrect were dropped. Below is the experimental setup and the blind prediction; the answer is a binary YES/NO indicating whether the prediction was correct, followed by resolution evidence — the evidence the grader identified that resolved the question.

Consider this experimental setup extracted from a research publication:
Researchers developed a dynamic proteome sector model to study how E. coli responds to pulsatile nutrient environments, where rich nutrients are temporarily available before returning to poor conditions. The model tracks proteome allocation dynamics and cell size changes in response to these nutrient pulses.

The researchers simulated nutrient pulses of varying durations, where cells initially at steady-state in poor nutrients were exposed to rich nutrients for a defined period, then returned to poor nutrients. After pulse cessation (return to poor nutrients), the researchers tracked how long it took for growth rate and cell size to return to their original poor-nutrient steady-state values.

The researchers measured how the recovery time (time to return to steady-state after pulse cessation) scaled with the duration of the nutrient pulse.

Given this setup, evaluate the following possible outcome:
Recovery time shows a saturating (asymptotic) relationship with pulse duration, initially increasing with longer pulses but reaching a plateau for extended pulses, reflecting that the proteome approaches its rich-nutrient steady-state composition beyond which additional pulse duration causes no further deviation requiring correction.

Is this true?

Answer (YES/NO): YES